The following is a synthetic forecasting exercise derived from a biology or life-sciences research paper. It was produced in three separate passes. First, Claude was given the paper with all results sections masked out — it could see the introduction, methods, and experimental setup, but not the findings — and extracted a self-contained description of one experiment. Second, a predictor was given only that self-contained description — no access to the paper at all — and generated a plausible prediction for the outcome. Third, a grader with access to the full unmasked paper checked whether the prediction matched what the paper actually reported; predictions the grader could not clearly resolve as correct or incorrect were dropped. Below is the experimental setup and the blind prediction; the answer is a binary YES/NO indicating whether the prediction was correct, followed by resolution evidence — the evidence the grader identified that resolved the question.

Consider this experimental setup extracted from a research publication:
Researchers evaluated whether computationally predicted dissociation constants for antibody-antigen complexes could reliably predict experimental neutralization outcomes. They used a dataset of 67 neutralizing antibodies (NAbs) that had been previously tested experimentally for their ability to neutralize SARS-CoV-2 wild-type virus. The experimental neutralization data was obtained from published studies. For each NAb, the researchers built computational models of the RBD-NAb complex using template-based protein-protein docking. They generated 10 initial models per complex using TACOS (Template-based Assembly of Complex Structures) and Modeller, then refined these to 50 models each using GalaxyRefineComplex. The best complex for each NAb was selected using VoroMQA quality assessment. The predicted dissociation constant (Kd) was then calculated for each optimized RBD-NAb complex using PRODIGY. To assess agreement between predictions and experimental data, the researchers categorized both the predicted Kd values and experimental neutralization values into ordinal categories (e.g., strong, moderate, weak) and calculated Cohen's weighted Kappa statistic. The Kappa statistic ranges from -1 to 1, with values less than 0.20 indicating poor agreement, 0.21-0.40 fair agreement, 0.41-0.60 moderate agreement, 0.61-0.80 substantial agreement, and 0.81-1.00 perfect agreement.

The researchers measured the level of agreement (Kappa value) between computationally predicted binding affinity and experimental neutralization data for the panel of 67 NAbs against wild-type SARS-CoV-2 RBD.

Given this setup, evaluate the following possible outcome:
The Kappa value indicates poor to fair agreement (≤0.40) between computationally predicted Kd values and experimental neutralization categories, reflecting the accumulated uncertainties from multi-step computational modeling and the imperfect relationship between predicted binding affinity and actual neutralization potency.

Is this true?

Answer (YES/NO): NO